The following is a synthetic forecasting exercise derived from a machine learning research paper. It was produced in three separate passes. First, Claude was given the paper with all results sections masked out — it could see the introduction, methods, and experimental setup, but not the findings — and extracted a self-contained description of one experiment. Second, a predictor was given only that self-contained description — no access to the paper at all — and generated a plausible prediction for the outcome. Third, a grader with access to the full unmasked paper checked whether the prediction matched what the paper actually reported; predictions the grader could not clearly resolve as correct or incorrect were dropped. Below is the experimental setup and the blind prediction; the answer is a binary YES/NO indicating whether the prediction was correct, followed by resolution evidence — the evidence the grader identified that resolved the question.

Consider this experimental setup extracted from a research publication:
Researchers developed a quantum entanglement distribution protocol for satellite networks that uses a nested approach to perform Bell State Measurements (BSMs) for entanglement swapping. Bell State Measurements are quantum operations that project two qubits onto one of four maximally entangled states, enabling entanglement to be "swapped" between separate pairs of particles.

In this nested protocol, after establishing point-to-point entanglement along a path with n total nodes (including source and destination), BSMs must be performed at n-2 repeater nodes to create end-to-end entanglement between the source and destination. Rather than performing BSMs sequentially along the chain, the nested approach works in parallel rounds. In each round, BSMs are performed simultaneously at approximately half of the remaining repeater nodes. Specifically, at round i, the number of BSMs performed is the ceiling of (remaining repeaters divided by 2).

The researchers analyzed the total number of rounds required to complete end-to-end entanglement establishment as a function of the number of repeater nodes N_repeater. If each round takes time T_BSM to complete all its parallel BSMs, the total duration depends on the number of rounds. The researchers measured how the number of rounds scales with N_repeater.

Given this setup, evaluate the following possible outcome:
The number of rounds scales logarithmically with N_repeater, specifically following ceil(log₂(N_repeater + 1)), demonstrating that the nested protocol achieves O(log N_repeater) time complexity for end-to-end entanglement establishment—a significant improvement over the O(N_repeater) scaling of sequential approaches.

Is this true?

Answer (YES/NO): NO